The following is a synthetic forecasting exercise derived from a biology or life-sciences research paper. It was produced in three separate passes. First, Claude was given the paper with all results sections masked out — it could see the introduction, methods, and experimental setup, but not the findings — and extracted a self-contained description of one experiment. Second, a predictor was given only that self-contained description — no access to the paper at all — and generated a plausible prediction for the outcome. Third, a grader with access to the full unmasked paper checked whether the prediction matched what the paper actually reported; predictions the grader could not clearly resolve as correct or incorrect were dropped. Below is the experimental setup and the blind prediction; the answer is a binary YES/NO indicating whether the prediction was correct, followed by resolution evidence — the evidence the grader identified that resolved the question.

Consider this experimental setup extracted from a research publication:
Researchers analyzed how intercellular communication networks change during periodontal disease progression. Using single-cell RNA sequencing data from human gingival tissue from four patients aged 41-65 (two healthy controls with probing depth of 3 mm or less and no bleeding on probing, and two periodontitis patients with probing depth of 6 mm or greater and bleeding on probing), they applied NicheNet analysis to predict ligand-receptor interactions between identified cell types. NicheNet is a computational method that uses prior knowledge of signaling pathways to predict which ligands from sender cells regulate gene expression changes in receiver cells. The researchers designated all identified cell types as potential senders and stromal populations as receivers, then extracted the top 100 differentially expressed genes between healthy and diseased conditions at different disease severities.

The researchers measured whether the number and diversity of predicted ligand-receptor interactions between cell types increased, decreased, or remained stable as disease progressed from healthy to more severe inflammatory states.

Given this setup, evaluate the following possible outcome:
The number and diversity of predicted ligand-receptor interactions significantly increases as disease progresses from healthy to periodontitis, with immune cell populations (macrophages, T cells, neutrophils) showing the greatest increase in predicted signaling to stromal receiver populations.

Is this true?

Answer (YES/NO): NO